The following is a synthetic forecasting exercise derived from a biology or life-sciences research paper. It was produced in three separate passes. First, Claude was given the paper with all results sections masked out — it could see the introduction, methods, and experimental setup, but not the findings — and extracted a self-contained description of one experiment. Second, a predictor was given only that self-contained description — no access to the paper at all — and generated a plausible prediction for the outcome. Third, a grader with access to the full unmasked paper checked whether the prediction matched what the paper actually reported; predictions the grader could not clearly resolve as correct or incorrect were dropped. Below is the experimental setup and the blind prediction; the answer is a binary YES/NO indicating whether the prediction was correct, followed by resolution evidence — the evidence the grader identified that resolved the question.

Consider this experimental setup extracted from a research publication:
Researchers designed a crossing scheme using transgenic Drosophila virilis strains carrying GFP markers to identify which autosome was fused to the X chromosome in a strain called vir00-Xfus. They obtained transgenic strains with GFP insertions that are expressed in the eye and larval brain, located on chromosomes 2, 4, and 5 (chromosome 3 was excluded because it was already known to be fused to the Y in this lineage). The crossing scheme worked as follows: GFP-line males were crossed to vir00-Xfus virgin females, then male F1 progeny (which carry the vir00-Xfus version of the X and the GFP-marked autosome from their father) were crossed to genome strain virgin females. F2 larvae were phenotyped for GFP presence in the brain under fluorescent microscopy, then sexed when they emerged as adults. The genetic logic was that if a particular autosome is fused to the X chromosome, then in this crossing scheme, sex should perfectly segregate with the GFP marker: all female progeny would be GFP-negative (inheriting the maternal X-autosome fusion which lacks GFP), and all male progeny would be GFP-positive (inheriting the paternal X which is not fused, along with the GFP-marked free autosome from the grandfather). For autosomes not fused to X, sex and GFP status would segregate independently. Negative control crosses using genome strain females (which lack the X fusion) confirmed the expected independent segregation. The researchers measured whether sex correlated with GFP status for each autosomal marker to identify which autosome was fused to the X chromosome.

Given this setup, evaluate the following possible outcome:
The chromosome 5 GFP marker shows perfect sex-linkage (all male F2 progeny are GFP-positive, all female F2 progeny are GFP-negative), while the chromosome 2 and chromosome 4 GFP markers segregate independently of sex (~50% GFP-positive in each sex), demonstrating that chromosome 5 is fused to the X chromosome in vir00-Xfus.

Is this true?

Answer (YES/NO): NO